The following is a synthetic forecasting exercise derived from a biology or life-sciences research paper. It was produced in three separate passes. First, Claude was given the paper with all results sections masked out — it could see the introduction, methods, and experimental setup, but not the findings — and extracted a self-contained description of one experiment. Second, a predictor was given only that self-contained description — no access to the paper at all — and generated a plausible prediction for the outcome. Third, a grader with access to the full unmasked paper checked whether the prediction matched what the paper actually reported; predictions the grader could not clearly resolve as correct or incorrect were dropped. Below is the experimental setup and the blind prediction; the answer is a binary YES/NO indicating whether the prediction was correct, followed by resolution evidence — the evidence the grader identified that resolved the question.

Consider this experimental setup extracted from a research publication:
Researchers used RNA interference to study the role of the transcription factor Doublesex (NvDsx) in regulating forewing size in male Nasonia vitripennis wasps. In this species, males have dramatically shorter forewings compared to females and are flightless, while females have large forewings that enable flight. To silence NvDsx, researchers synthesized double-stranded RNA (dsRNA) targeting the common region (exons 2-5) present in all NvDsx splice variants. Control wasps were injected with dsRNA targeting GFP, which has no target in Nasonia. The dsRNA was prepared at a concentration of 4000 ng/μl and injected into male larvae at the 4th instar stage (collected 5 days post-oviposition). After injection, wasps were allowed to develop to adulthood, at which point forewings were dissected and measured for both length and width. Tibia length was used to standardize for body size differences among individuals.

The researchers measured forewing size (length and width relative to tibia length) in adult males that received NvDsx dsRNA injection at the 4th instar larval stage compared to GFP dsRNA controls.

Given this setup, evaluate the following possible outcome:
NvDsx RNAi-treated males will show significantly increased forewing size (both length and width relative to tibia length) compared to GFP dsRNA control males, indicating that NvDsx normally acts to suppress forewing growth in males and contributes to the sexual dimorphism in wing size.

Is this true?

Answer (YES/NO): YES